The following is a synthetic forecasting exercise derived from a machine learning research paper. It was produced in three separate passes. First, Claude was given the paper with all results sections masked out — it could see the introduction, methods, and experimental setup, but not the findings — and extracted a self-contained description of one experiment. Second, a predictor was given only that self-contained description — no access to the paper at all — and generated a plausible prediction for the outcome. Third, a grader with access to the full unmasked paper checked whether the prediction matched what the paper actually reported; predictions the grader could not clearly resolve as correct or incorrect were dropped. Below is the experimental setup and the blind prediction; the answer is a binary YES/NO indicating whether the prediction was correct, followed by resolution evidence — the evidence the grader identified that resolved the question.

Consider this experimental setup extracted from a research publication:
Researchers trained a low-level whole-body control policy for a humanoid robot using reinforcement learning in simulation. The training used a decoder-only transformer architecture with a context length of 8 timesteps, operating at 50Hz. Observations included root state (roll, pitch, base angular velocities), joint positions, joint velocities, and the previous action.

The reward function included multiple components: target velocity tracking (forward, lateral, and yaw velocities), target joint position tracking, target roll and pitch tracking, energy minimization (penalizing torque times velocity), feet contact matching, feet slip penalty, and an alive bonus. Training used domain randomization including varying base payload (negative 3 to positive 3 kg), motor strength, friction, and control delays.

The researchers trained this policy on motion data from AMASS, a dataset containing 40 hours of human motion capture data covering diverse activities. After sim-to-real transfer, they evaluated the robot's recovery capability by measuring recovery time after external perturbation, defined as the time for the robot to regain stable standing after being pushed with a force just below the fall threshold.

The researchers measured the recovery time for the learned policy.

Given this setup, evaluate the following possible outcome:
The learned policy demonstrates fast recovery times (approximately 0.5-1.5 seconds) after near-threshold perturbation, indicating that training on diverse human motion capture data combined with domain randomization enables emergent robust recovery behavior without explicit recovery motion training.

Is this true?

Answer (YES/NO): YES